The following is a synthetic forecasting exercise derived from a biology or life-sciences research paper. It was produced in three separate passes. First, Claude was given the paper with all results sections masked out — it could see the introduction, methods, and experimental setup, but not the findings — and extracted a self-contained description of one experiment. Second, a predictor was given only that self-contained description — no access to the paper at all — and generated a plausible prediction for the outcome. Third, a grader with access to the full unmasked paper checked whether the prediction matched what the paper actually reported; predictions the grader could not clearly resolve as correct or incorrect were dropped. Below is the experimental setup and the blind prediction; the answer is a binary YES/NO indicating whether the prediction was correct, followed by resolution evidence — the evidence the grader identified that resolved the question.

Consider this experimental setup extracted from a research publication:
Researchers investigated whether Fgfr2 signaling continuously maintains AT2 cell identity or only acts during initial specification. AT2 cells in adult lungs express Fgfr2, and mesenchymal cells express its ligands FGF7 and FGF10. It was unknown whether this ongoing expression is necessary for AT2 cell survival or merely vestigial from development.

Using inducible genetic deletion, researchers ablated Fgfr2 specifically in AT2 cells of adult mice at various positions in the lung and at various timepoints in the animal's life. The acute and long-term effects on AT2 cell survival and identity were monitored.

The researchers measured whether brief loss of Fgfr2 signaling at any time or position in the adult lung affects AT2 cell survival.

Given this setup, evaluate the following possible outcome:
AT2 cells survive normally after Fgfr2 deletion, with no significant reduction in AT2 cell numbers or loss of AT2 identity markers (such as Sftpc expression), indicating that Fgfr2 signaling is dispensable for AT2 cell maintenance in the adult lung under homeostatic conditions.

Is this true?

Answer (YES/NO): NO